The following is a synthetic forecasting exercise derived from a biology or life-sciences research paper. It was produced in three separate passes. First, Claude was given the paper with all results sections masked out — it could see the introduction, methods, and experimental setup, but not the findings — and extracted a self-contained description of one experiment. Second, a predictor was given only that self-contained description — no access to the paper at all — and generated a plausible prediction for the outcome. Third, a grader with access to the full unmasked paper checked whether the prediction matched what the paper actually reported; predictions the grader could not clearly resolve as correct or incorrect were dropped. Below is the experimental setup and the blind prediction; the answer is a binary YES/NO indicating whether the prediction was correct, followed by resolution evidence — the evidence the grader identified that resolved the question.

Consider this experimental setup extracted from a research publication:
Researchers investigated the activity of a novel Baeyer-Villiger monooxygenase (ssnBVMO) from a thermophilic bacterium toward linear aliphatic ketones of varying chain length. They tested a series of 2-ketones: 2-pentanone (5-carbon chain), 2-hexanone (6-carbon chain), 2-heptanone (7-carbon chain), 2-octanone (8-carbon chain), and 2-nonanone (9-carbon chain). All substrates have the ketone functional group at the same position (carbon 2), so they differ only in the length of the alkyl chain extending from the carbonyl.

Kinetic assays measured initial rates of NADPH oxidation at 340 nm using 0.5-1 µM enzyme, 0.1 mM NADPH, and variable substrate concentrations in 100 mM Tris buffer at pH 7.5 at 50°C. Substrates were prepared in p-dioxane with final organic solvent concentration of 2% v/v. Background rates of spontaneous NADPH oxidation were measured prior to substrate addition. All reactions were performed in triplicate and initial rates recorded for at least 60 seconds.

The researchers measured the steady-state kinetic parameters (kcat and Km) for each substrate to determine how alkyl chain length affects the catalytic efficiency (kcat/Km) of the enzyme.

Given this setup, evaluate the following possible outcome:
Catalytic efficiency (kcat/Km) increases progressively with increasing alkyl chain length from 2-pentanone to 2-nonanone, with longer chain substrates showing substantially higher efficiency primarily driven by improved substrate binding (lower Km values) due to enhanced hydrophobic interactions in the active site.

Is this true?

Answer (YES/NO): NO